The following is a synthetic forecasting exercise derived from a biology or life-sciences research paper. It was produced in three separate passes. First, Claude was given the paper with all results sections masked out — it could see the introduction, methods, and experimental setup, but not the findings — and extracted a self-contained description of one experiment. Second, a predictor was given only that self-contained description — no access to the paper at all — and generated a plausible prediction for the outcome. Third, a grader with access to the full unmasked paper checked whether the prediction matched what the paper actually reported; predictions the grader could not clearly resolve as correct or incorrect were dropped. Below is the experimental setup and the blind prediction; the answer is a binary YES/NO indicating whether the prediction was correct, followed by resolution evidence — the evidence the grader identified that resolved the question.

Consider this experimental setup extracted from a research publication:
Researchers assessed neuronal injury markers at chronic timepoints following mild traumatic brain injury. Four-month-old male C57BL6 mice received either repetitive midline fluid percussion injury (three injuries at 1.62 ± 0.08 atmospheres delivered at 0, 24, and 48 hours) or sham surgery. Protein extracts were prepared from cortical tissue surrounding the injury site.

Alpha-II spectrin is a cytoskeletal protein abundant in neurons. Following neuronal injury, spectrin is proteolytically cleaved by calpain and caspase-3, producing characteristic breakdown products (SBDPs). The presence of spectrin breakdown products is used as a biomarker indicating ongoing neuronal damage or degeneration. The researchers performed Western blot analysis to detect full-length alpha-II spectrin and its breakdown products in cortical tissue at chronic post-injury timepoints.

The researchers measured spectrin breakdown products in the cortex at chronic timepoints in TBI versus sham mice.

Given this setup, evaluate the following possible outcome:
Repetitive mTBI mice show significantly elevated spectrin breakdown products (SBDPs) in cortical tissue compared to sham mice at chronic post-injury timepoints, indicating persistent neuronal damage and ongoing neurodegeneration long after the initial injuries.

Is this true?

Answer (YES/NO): YES